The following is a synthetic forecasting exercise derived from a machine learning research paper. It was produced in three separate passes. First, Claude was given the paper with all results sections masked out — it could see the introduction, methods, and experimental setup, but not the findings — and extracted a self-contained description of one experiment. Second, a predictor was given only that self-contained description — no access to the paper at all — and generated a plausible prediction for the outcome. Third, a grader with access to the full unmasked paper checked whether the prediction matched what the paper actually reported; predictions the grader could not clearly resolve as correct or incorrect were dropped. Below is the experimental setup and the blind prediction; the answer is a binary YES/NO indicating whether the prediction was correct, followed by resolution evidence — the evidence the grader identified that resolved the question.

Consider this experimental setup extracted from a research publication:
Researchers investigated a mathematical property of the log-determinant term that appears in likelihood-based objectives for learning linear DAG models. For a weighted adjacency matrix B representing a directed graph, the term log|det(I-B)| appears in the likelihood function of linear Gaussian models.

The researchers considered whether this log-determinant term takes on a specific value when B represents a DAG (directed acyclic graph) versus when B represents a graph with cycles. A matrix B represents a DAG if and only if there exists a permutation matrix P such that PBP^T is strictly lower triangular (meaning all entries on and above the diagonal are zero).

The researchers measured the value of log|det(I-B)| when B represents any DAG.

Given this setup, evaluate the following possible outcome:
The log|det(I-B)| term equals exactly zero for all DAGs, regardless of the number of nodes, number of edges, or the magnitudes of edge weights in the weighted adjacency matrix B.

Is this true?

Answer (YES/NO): YES